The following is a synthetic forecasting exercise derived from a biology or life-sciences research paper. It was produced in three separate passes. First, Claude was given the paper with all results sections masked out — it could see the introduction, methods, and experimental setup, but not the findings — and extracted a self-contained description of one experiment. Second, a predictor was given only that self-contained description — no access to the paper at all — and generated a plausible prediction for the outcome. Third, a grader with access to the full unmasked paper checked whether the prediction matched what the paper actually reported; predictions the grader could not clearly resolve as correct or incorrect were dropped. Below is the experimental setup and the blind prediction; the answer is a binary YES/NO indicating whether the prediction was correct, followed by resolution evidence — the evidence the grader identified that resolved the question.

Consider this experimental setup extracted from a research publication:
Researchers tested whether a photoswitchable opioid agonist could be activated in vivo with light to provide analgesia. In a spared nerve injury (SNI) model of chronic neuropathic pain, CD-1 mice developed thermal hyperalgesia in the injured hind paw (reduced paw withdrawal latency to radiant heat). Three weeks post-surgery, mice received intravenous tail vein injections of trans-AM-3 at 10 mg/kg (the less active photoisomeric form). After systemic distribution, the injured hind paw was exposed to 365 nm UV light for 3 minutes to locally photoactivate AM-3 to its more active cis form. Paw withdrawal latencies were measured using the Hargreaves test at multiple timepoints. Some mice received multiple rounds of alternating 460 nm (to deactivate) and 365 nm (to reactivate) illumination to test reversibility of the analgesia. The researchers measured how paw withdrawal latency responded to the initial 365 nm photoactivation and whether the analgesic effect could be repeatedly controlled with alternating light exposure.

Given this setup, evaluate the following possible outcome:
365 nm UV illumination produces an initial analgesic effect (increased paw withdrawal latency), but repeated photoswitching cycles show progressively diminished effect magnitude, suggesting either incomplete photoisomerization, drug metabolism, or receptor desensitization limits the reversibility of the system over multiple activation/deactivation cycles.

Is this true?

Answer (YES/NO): NO